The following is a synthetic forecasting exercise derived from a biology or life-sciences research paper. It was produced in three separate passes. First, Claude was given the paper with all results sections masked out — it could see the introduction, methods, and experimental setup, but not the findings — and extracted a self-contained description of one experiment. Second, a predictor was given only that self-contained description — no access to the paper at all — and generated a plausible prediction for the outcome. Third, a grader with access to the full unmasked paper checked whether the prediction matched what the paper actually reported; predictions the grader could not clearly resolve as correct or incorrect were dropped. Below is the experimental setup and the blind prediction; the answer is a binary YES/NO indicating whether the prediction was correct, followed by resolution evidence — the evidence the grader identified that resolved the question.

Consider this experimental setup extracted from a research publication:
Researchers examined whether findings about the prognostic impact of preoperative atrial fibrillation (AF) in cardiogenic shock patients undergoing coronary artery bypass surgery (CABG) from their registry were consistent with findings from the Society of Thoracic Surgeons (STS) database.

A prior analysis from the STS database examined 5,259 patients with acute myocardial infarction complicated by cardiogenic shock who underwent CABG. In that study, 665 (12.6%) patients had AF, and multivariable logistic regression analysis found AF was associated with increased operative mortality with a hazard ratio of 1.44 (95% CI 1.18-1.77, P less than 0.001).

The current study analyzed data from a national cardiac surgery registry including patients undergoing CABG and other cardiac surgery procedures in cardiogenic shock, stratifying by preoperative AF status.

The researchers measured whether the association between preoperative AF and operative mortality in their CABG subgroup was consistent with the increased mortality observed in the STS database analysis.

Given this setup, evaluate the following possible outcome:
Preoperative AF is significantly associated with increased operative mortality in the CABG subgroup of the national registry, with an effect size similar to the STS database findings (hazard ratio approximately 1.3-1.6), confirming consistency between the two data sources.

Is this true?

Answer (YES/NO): YES